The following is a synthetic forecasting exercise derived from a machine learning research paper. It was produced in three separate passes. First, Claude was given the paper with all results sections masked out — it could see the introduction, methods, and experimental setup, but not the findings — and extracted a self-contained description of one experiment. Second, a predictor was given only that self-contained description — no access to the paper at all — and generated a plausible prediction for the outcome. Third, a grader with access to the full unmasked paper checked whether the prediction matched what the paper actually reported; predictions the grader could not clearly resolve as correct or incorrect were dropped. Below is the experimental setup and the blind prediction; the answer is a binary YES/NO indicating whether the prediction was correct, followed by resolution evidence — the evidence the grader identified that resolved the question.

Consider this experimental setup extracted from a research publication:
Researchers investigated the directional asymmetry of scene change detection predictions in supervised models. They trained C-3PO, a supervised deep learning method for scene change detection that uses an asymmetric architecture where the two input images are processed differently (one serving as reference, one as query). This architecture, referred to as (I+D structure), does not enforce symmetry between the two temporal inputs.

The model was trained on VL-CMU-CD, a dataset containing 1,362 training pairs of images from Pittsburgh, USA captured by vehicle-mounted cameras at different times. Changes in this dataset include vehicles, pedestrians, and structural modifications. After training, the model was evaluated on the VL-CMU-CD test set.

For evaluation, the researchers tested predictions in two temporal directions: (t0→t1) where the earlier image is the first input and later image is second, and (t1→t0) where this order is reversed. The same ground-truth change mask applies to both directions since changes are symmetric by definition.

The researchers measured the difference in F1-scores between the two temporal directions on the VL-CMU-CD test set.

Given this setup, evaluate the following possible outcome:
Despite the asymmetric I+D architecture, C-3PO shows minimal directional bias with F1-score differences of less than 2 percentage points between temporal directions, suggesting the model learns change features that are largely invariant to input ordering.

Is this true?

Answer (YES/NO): NO